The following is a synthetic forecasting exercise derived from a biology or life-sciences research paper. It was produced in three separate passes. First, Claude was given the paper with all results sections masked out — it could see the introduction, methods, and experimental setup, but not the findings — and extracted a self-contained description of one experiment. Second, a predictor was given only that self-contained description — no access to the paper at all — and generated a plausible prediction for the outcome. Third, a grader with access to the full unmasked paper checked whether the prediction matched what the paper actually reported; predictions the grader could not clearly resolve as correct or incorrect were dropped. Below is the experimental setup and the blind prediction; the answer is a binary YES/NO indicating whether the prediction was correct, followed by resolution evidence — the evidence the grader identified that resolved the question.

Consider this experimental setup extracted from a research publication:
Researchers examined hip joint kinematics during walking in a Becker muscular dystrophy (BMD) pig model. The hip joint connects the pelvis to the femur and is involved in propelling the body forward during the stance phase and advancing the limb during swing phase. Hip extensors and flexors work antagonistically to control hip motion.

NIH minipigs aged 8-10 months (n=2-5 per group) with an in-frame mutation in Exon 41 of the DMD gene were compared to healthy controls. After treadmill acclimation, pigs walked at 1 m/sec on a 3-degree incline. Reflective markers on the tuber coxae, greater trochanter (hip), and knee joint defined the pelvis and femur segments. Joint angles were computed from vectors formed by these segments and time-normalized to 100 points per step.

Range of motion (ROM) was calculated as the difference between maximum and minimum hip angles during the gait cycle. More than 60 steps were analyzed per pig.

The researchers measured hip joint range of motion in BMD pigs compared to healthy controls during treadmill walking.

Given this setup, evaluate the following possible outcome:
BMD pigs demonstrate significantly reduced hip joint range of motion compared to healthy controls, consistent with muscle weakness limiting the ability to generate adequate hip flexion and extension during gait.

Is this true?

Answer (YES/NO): NO